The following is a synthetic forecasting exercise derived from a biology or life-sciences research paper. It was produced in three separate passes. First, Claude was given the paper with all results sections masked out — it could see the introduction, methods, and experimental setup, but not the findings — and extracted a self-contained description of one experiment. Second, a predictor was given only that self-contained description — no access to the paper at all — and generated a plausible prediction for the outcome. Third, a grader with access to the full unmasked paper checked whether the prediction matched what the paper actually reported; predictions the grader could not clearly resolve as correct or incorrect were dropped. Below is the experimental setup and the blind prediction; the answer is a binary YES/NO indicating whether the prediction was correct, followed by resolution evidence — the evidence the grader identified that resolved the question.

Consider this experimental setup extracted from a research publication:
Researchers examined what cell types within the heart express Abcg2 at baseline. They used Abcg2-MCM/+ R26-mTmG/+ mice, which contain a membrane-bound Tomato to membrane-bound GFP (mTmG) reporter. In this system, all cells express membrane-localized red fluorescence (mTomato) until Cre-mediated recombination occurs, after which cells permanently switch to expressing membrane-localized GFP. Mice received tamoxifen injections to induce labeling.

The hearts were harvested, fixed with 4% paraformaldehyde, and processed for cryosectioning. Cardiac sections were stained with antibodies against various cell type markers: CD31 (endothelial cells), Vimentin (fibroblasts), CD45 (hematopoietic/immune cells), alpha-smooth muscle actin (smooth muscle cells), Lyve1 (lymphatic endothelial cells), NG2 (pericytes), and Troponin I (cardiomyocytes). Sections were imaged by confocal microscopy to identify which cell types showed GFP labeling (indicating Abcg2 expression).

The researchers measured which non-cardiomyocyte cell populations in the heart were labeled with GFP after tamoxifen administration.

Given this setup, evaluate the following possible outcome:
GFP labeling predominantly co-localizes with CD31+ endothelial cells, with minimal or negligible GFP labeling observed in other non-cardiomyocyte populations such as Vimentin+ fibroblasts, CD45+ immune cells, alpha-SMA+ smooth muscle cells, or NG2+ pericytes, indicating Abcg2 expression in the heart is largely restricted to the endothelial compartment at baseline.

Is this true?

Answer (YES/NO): YES